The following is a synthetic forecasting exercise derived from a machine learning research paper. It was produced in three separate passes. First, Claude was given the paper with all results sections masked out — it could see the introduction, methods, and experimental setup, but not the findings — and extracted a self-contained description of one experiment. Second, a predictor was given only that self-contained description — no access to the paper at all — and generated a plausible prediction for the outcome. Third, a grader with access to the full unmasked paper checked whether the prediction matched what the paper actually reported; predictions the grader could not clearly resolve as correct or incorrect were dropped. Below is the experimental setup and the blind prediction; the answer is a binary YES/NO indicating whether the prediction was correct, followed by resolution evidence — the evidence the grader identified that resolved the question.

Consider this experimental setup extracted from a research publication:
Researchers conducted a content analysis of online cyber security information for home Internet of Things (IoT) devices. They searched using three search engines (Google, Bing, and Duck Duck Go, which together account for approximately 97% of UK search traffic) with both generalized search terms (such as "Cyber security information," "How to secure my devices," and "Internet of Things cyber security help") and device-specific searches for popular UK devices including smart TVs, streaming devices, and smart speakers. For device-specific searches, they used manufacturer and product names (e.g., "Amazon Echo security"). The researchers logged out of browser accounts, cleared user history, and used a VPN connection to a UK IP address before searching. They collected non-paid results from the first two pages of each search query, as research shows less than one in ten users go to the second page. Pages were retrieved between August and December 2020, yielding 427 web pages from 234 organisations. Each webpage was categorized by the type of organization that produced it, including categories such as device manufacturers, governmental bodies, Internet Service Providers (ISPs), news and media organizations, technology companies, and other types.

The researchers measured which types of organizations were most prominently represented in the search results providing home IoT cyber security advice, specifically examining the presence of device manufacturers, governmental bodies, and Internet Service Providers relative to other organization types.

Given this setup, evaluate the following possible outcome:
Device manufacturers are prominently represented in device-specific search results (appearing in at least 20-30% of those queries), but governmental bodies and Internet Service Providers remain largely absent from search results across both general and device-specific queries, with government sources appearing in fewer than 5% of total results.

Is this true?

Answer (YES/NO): NO